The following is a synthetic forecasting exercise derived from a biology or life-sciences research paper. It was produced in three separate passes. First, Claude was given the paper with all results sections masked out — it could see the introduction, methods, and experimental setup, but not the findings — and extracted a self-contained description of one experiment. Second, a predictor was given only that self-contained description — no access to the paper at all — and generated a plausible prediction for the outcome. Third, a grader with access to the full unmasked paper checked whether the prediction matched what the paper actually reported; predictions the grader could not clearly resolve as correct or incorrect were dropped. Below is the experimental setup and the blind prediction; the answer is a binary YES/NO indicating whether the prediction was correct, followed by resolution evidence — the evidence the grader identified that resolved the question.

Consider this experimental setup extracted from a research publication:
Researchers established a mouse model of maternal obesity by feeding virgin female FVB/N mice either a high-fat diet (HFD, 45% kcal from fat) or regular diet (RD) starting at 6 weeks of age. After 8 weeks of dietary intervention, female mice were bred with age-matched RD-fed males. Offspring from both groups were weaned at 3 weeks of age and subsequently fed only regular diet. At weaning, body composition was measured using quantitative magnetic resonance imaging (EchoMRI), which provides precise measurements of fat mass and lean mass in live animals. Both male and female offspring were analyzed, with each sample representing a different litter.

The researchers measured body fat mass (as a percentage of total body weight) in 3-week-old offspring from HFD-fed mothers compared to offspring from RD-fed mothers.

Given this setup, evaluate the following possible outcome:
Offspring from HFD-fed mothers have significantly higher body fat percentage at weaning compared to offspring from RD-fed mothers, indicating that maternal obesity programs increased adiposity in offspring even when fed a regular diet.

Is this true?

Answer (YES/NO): YES